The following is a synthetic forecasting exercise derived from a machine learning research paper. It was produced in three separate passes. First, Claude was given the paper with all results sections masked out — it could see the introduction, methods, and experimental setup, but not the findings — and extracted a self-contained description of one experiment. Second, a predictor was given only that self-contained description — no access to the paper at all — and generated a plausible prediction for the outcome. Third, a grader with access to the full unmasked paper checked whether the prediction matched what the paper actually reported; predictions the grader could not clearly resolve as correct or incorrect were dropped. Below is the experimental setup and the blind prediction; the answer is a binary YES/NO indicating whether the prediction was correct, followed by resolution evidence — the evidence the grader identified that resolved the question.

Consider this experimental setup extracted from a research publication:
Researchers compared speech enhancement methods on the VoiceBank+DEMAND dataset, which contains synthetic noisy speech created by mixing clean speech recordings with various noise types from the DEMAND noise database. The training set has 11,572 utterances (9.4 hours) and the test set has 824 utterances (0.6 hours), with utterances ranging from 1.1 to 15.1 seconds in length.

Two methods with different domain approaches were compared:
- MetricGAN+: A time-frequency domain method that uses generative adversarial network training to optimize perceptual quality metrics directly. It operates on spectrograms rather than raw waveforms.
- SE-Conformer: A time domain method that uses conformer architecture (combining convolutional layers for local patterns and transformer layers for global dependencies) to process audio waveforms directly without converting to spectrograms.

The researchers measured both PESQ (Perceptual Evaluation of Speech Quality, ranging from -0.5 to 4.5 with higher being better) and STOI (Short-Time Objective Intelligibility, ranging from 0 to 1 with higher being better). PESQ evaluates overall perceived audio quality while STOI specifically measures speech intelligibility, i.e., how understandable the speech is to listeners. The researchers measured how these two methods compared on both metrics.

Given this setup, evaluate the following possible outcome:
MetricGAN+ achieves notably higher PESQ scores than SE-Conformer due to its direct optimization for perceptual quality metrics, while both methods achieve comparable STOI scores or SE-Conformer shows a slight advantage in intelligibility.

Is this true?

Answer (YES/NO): NO